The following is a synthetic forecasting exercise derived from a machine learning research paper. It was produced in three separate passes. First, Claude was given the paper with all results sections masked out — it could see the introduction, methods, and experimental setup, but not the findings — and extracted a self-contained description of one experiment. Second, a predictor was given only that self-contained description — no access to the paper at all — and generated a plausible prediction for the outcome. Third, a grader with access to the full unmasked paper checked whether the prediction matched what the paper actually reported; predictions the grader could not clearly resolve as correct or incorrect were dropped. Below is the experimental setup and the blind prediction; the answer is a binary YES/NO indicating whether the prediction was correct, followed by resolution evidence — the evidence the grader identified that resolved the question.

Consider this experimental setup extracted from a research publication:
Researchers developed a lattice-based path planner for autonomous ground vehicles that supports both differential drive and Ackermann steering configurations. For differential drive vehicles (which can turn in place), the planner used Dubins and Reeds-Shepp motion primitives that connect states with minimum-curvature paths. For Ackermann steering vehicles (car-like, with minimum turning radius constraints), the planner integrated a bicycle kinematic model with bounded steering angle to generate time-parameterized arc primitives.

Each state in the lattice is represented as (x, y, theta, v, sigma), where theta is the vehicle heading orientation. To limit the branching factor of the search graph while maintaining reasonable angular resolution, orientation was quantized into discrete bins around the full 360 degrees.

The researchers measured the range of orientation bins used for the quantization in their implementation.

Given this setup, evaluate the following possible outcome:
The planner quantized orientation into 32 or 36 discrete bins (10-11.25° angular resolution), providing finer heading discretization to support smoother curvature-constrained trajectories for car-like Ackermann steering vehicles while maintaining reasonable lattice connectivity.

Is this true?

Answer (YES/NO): NO